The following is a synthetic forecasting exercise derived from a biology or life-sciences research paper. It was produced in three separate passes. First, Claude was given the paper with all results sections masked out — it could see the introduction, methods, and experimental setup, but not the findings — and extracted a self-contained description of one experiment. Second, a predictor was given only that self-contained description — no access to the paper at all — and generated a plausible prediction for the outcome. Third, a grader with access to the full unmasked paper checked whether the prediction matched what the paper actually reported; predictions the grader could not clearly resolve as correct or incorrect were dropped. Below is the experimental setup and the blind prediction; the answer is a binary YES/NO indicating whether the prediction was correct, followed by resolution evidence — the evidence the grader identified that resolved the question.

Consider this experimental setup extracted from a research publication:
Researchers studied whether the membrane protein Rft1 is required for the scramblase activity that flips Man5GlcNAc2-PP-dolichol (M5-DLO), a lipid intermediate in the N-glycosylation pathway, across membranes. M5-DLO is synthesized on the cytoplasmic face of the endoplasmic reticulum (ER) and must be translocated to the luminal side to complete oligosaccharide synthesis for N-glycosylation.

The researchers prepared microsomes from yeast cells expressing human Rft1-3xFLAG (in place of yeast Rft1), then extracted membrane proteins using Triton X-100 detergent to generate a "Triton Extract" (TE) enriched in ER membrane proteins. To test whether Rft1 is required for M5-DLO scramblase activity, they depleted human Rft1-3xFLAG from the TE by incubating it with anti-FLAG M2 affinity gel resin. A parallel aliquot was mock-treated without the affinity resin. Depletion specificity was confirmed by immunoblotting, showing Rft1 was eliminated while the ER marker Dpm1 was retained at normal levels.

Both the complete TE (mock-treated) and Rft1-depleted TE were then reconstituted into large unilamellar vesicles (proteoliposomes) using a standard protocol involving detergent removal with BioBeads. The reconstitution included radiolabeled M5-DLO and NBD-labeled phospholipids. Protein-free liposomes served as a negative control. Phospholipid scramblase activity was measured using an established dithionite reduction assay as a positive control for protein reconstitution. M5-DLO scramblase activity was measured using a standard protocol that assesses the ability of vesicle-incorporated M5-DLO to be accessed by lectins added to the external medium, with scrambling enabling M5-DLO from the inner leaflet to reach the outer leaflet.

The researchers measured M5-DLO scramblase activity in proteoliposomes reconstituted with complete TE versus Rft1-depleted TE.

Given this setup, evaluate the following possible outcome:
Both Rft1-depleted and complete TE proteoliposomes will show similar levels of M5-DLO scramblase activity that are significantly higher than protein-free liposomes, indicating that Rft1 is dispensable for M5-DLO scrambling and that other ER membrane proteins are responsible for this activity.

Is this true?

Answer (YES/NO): YES